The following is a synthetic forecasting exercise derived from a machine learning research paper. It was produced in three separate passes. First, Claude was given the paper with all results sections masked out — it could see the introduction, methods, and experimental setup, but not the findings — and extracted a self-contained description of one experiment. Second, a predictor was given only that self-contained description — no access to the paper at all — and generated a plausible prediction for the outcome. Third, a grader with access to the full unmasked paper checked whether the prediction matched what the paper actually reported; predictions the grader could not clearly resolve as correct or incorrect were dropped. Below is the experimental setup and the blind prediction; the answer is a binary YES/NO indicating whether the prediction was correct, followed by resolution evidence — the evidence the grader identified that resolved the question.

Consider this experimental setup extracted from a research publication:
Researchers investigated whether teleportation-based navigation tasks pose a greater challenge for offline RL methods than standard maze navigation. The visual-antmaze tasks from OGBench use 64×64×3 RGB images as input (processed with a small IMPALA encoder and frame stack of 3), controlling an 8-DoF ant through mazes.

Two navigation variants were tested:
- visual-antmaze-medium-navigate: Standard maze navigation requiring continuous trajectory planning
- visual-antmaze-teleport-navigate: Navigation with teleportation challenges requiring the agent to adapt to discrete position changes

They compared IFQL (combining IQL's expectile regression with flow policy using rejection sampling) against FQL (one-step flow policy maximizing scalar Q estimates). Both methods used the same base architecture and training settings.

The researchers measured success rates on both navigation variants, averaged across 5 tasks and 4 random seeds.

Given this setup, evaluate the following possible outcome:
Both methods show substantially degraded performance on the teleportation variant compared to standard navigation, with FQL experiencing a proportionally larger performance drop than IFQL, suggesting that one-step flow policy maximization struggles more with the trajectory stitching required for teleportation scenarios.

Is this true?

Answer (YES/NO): NO